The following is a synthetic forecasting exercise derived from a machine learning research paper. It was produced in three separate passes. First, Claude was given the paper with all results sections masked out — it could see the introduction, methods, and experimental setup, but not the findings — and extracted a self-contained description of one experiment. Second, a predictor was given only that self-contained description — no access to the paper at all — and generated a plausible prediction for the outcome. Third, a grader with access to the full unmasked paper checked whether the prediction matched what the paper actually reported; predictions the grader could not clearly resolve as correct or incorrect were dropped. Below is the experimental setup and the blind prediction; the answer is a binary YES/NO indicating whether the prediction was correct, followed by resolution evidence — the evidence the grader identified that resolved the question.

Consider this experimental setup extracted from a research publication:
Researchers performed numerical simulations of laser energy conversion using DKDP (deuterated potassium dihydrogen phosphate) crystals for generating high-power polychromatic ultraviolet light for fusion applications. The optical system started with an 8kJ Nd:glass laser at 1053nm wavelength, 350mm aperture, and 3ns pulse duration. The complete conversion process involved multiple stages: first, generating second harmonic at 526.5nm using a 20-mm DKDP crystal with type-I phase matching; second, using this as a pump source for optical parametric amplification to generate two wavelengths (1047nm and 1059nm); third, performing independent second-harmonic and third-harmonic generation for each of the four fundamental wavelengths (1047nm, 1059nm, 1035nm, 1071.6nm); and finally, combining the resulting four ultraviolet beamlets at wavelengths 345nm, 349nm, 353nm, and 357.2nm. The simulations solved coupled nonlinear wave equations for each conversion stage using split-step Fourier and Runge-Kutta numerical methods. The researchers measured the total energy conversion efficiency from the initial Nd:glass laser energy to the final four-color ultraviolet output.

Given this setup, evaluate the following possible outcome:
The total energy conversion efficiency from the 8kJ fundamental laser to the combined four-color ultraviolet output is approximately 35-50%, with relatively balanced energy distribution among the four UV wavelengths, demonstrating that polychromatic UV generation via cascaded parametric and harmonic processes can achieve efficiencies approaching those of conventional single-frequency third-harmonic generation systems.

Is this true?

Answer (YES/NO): NO